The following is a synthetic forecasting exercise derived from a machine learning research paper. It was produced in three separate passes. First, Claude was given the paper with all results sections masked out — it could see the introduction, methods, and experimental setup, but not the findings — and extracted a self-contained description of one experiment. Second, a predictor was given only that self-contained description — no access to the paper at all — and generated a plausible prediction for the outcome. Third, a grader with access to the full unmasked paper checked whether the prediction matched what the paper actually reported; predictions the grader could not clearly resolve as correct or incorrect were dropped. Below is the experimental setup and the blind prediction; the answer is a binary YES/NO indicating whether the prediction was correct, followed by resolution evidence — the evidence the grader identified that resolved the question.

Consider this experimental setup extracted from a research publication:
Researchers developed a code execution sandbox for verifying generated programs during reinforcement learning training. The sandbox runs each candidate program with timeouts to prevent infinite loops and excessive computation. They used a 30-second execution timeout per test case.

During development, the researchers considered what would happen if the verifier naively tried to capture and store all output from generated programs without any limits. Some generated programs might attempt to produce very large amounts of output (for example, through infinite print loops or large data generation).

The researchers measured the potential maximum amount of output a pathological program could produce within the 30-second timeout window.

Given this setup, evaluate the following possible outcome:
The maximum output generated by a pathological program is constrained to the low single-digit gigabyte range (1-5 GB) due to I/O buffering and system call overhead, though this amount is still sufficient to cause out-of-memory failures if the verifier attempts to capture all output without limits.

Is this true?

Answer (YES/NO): NO